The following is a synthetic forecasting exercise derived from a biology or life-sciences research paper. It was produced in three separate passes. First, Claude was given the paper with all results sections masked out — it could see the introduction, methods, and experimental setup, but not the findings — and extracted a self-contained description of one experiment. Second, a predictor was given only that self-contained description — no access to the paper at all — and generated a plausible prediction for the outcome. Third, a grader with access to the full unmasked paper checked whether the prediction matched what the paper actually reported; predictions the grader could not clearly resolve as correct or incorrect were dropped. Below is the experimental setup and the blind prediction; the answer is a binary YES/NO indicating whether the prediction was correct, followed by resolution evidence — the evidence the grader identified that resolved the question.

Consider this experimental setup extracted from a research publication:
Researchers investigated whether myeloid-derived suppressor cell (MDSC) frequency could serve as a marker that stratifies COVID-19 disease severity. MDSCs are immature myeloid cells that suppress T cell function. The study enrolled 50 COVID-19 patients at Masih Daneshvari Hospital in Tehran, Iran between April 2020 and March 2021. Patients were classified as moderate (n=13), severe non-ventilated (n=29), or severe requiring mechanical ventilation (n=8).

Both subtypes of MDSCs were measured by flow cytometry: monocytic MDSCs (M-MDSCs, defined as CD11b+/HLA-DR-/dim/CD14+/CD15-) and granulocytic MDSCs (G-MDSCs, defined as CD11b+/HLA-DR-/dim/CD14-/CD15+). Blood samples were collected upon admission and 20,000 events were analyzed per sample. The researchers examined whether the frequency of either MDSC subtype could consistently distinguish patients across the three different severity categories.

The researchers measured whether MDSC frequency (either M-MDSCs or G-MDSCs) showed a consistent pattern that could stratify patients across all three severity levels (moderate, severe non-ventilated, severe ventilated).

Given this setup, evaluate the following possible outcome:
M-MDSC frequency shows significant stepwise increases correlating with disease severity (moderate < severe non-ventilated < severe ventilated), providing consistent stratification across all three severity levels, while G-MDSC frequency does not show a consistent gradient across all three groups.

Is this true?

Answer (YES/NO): NO